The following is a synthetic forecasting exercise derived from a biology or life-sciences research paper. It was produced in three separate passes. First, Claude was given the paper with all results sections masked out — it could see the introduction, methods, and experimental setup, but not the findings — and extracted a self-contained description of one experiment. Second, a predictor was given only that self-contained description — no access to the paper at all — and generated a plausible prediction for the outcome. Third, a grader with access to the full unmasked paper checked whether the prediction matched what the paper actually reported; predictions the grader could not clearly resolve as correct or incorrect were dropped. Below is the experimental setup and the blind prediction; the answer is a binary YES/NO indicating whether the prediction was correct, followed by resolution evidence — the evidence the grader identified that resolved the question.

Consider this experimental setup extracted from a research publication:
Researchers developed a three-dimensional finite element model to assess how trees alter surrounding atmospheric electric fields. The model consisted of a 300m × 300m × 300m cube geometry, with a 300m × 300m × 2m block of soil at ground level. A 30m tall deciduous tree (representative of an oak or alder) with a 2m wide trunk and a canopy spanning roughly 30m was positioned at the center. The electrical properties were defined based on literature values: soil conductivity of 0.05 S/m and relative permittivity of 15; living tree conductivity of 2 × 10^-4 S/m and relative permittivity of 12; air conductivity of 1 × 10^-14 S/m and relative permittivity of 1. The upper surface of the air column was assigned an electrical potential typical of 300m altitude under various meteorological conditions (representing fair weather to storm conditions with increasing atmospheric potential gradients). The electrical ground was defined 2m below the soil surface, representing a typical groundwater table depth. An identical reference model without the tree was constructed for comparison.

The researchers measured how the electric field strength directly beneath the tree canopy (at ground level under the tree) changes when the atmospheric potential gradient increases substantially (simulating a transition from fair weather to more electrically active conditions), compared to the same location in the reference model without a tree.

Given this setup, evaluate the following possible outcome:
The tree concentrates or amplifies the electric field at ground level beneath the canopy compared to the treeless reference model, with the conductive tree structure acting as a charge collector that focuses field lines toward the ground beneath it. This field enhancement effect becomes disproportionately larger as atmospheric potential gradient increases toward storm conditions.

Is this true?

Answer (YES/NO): NO